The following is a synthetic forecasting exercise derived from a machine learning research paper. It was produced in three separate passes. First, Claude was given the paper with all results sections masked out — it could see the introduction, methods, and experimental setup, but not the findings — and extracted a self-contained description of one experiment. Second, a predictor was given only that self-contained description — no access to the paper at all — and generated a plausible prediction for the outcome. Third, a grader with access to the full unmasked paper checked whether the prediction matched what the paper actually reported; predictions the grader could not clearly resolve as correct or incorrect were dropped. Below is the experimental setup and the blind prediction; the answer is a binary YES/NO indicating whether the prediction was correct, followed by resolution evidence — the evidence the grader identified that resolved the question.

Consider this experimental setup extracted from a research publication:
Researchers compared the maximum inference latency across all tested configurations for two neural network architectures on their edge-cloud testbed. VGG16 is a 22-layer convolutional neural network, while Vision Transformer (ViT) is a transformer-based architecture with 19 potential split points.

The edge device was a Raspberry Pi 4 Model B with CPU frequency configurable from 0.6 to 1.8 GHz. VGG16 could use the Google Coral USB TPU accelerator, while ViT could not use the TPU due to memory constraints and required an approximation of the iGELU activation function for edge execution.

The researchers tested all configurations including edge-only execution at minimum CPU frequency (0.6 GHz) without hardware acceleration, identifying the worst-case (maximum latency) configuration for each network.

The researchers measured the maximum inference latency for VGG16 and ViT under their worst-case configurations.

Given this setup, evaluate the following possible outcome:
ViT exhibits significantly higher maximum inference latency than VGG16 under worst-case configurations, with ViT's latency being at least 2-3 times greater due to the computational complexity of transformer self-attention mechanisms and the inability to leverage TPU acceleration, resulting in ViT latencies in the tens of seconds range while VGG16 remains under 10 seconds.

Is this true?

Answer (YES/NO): YES